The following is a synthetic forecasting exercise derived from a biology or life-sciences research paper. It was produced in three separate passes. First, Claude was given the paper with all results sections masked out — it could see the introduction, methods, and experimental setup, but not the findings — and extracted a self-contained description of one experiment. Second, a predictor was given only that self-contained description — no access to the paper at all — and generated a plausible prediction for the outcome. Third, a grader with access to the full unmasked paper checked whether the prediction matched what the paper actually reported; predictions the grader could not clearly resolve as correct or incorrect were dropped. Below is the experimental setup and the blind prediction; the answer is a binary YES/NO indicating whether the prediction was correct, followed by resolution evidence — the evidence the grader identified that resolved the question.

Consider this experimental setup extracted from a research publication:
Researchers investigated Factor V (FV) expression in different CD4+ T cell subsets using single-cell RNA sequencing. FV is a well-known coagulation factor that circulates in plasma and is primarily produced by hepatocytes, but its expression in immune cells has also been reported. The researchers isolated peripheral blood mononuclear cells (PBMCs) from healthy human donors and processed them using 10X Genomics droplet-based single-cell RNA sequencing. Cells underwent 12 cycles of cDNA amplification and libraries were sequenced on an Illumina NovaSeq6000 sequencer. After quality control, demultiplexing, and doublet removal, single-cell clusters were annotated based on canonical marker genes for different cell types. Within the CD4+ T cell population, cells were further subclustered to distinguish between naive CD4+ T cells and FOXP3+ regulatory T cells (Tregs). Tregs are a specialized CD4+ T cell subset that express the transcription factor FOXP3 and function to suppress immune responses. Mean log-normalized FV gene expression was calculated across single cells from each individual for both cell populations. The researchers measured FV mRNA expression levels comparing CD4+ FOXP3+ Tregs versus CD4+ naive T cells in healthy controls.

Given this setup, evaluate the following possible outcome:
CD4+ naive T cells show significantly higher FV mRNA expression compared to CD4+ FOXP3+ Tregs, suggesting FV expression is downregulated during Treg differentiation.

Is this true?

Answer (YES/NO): YES